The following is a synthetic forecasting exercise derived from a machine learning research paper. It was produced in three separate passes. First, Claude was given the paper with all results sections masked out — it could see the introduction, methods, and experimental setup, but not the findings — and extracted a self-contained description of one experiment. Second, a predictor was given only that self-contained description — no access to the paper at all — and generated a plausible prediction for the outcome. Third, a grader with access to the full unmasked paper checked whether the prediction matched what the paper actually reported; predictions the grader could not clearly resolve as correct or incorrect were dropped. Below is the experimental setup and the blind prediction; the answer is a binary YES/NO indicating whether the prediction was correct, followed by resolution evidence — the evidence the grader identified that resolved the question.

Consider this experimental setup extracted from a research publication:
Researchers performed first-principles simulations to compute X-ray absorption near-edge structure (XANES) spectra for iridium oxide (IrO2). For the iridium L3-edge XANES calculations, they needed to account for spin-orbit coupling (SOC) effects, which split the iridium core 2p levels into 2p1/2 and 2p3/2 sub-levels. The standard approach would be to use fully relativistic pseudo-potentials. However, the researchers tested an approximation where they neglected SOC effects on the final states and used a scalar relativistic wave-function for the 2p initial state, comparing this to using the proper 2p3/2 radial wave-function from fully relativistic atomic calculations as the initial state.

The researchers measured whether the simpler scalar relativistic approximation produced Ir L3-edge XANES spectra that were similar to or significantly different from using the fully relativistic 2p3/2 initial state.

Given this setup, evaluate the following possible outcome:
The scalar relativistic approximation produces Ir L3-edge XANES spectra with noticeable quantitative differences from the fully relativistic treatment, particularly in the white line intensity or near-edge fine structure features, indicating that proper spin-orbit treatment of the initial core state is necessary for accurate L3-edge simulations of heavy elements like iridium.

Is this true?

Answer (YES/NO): NO